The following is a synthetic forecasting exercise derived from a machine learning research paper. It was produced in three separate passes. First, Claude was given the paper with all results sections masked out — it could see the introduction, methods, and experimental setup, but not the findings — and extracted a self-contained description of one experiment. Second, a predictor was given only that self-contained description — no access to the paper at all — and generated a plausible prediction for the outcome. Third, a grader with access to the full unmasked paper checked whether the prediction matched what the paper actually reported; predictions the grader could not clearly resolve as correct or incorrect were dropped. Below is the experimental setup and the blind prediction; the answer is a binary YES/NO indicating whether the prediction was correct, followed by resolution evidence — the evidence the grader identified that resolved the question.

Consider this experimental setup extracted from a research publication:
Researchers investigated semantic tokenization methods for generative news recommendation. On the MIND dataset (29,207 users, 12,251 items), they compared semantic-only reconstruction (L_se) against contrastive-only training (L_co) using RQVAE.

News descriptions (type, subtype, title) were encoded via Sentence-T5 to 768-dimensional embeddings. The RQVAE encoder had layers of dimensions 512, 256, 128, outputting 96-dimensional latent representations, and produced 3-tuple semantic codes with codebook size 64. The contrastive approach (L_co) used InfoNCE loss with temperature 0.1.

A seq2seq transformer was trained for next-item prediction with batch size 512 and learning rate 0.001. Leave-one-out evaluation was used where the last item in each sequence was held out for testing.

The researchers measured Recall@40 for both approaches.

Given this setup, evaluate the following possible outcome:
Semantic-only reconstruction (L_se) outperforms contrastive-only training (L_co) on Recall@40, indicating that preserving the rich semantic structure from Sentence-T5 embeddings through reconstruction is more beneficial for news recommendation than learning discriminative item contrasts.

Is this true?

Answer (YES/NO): NO